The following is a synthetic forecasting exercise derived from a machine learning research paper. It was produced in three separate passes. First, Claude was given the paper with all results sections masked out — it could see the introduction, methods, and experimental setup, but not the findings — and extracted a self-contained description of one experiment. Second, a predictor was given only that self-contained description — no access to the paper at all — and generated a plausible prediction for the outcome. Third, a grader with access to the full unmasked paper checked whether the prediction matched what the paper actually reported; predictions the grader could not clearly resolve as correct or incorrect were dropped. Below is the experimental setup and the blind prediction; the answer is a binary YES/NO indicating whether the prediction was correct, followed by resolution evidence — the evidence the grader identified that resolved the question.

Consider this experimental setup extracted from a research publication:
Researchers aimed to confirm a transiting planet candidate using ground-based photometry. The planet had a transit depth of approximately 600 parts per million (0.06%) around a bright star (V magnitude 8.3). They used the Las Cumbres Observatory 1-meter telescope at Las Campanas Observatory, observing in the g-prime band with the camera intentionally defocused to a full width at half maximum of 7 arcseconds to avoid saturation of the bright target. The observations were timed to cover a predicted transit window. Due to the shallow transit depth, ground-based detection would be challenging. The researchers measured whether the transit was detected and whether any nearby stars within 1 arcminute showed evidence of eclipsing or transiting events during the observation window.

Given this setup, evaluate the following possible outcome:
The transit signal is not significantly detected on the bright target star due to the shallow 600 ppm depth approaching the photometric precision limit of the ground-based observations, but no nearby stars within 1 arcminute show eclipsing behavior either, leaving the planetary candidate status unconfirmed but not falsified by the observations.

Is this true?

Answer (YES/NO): YES